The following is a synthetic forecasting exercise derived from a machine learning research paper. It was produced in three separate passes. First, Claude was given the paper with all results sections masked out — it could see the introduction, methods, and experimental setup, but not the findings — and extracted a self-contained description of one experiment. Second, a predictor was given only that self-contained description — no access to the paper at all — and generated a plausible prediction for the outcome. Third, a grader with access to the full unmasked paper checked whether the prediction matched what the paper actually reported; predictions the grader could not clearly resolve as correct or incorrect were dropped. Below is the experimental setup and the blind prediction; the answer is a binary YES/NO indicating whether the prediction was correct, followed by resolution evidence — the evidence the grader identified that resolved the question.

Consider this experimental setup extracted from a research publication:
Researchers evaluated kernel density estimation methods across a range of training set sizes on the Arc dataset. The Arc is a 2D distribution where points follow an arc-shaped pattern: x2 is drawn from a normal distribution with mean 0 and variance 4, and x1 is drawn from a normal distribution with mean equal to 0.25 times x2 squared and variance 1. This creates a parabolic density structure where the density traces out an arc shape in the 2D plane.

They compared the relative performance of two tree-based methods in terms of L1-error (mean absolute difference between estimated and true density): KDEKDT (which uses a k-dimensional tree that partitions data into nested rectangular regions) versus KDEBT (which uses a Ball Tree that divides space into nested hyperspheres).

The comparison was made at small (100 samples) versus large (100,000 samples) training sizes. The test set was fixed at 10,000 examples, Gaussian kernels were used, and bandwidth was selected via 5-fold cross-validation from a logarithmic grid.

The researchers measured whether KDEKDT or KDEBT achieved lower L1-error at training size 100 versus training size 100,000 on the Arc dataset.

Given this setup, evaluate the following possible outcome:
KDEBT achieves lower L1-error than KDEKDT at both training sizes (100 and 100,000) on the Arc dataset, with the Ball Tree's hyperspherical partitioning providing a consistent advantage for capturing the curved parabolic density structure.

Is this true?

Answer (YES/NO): NO